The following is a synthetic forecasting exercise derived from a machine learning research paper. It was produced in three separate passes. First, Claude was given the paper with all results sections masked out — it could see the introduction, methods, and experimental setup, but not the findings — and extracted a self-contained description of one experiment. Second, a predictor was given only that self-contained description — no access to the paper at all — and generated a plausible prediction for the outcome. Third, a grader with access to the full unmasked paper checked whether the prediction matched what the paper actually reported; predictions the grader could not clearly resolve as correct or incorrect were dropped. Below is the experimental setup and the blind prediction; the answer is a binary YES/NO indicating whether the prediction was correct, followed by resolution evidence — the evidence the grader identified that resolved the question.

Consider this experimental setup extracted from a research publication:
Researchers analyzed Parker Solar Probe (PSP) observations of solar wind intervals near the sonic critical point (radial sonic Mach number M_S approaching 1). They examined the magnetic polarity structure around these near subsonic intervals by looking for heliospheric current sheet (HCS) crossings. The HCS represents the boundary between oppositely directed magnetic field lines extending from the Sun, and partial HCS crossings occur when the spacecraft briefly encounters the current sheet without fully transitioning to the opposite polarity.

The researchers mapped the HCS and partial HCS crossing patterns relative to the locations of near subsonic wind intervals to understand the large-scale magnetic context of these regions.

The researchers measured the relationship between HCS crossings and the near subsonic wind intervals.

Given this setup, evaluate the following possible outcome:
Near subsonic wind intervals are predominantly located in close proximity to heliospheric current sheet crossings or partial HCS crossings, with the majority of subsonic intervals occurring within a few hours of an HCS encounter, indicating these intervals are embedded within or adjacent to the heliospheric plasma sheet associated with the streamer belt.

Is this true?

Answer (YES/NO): NO